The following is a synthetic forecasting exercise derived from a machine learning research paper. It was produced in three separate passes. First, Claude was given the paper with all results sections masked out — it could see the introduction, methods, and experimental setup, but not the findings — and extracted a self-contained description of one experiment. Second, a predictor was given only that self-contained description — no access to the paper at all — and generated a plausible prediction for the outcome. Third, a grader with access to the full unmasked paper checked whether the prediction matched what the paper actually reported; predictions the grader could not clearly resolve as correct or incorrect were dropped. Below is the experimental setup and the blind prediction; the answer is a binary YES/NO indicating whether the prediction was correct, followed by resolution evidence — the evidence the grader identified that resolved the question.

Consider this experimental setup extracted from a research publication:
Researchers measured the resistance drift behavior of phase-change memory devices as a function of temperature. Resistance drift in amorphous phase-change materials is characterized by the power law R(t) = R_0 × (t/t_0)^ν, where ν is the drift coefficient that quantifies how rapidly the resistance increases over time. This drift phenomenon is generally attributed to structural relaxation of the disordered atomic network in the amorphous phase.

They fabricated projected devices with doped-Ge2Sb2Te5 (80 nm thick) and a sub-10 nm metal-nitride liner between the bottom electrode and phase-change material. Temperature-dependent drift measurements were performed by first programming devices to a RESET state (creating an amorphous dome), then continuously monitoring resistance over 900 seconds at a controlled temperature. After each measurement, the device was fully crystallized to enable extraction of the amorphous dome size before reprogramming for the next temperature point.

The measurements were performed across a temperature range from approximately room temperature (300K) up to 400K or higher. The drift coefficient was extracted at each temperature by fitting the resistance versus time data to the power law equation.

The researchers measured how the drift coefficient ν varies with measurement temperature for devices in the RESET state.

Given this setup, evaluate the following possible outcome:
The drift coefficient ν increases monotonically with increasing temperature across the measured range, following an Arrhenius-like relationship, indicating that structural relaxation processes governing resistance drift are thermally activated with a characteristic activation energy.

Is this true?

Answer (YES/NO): NO